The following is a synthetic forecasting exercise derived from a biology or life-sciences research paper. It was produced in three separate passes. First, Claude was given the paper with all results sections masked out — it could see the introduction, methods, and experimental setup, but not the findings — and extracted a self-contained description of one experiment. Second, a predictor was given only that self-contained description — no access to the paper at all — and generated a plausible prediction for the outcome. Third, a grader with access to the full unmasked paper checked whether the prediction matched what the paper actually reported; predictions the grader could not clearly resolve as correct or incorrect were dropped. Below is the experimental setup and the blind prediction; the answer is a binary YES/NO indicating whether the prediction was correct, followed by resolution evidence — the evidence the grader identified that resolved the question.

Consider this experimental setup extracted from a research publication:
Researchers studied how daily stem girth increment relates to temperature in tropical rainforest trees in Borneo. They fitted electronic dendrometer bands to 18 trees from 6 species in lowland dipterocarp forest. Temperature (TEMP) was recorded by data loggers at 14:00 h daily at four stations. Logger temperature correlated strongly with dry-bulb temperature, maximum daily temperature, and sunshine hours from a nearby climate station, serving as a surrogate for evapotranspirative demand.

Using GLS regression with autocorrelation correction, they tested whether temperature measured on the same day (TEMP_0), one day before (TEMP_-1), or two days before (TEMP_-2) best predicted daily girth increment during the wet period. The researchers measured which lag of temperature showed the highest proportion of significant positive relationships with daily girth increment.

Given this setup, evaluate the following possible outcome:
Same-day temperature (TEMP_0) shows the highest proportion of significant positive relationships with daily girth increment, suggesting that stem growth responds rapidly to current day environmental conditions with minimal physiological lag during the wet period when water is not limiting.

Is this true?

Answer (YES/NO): YES